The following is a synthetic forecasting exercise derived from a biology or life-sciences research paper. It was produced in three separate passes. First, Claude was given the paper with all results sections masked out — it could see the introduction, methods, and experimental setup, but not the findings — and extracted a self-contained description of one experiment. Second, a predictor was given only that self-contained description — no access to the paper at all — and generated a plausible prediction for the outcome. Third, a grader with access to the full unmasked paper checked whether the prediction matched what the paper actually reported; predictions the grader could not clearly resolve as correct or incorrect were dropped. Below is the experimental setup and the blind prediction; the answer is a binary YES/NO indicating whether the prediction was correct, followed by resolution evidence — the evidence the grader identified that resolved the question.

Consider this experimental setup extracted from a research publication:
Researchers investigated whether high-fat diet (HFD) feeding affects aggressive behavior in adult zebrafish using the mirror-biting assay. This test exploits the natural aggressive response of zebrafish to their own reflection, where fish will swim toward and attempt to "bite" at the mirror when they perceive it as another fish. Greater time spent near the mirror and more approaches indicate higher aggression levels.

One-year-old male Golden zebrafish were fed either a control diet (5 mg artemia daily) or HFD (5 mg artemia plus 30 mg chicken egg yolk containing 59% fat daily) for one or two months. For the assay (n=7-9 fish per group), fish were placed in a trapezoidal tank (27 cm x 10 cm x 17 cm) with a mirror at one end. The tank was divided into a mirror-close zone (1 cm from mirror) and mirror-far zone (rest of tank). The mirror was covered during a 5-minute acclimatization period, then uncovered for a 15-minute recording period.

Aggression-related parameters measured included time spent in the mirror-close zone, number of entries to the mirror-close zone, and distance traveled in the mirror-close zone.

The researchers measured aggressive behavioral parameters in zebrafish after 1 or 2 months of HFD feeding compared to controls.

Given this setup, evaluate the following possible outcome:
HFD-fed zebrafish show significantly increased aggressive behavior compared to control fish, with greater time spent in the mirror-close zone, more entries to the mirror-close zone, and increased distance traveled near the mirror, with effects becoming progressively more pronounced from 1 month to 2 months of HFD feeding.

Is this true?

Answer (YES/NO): NO